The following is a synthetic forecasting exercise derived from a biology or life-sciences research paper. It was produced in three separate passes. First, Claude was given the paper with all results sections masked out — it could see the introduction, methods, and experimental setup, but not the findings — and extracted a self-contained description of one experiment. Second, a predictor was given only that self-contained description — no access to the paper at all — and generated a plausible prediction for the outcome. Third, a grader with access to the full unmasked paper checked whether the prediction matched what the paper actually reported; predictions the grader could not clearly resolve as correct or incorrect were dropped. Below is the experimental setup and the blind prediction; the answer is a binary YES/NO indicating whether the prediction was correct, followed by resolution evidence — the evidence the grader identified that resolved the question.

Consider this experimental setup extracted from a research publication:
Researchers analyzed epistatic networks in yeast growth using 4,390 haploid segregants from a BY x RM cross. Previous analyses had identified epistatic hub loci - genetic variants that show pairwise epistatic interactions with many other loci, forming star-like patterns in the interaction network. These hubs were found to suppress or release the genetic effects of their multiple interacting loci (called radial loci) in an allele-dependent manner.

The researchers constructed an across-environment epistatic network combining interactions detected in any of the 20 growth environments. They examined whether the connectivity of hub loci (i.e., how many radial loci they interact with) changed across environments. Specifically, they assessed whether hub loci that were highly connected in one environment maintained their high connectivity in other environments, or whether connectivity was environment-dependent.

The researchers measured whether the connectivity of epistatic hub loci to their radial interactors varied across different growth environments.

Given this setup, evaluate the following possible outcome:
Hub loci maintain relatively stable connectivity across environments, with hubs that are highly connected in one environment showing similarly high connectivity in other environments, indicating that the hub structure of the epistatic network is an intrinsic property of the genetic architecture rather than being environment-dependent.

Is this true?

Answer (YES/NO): NO